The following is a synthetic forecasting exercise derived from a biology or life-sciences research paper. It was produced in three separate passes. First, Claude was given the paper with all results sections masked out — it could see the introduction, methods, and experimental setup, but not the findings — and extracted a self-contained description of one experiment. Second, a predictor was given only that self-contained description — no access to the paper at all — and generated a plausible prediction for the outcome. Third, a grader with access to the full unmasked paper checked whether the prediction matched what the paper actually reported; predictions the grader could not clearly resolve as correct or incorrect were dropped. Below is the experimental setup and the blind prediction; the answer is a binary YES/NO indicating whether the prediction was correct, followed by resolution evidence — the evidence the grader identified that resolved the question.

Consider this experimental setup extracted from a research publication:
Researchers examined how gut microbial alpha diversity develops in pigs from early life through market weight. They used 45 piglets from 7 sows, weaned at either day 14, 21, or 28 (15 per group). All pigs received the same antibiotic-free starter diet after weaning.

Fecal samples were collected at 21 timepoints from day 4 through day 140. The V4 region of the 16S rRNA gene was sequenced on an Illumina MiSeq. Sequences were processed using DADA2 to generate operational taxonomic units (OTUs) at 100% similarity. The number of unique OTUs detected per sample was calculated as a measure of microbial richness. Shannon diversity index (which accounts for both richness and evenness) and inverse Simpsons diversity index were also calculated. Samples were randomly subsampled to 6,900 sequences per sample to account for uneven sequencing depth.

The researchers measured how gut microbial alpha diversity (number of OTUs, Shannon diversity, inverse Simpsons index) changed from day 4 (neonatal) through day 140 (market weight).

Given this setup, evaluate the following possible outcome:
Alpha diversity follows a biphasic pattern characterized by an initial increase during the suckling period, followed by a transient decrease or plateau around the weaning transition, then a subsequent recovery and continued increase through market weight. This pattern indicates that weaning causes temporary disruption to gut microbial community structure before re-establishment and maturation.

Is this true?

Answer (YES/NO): NO